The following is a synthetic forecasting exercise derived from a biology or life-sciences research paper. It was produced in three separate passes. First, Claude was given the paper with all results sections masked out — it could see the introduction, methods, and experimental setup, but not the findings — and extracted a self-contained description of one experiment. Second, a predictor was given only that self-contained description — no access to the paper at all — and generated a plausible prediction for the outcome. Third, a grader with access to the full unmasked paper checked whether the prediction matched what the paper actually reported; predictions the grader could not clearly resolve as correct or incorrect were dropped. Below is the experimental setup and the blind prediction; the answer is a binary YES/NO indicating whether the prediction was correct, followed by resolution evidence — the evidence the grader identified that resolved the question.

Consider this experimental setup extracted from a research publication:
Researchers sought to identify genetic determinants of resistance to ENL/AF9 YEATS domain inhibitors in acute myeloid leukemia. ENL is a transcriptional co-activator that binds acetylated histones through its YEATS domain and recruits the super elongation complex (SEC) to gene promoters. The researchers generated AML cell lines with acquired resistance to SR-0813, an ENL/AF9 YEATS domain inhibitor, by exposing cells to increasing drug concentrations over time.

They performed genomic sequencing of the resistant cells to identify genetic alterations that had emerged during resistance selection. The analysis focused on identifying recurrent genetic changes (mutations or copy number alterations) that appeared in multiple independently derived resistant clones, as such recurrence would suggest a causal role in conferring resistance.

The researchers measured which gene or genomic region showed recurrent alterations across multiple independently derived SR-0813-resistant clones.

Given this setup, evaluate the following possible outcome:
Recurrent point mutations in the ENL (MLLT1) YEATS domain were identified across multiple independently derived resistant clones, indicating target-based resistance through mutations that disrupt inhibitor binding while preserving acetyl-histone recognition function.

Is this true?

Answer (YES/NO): NO